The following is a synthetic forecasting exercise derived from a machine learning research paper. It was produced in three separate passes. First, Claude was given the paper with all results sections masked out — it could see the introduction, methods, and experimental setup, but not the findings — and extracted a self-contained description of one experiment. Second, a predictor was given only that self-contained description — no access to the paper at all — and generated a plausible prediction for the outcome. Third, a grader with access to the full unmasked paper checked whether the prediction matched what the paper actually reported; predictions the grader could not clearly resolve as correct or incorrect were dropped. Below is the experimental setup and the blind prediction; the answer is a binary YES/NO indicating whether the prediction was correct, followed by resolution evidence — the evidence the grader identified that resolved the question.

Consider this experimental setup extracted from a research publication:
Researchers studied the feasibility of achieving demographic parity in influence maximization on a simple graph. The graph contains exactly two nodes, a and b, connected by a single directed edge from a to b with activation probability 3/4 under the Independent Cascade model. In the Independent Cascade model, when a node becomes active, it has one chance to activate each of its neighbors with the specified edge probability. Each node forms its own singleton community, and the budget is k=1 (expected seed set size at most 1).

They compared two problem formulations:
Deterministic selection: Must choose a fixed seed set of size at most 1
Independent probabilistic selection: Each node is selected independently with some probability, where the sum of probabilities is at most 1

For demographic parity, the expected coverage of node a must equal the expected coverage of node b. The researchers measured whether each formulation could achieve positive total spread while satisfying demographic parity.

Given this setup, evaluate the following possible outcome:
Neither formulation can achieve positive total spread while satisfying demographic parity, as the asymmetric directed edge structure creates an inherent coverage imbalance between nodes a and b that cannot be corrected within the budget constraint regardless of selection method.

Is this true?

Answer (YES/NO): NO